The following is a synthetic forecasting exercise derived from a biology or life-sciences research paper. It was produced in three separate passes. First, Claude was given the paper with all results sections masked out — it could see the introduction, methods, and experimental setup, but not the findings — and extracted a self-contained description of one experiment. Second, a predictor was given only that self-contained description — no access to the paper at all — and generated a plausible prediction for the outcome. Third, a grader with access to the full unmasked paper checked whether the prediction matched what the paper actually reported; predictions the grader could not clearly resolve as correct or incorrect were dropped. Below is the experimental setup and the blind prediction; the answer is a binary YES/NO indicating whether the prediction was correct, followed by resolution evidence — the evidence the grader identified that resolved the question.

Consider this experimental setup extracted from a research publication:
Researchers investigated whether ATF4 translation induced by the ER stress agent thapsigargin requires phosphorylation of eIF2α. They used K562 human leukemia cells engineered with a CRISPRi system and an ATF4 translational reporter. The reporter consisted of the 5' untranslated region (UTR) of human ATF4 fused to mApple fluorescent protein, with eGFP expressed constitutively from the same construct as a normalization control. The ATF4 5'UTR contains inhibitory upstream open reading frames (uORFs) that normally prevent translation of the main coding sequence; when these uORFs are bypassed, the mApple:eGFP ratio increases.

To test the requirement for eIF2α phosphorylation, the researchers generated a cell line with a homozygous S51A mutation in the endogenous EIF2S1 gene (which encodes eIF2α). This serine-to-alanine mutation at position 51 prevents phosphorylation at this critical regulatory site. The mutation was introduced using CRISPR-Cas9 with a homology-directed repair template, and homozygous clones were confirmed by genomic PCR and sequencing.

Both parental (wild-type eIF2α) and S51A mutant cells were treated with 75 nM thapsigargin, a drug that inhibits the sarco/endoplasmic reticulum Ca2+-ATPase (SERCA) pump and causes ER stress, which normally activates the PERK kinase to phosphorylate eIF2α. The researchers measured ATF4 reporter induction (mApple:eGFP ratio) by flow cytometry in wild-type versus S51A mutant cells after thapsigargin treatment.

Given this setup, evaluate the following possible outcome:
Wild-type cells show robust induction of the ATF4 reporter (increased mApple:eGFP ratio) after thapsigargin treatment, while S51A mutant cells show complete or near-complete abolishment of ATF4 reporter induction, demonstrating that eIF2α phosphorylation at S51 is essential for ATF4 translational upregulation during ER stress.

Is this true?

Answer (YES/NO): YES